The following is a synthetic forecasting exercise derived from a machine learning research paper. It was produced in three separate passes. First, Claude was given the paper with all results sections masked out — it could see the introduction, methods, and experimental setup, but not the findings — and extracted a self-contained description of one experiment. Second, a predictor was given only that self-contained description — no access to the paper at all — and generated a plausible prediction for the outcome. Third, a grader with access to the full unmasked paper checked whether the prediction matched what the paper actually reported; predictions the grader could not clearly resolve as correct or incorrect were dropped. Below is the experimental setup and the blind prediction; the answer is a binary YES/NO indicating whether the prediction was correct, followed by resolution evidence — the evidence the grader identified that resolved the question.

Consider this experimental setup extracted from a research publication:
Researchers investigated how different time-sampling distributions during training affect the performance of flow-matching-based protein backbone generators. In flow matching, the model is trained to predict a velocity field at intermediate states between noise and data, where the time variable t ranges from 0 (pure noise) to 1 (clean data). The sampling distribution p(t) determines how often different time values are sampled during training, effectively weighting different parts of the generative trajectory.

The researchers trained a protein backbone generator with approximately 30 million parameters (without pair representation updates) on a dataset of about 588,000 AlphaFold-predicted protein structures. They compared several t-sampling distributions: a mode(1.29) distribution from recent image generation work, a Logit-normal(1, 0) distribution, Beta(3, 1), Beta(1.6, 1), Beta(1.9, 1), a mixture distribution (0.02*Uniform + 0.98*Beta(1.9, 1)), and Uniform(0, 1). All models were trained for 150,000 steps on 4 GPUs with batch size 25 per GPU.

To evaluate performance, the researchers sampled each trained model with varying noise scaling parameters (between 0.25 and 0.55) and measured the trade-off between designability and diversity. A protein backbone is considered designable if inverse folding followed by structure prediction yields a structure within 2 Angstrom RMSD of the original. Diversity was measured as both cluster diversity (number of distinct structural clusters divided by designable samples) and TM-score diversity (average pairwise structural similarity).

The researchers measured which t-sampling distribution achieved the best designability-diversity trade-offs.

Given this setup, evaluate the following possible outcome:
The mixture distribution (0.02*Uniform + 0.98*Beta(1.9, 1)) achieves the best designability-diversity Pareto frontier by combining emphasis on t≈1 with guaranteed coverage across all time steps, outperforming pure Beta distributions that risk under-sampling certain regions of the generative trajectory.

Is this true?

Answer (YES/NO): YES